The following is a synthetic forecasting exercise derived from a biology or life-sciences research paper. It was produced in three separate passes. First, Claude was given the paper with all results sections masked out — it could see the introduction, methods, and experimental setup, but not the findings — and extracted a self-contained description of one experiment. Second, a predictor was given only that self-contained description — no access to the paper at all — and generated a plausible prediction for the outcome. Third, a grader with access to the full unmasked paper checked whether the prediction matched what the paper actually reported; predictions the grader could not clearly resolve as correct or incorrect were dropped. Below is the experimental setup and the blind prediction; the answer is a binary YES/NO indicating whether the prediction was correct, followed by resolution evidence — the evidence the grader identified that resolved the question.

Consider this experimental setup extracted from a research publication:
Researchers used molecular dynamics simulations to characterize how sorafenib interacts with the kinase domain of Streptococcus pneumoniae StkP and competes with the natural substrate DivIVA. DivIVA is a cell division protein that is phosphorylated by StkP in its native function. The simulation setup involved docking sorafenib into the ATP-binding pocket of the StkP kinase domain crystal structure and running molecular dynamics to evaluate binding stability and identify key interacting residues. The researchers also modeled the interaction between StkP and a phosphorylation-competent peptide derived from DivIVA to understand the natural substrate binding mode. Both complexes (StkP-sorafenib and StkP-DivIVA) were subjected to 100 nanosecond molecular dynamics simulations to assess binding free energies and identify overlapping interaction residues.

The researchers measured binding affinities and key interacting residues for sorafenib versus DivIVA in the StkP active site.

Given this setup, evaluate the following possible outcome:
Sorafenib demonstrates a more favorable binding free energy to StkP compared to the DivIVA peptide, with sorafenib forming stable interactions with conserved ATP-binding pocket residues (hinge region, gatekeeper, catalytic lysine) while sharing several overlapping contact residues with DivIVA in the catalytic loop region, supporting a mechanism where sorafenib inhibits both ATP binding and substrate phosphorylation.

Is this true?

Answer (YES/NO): NO